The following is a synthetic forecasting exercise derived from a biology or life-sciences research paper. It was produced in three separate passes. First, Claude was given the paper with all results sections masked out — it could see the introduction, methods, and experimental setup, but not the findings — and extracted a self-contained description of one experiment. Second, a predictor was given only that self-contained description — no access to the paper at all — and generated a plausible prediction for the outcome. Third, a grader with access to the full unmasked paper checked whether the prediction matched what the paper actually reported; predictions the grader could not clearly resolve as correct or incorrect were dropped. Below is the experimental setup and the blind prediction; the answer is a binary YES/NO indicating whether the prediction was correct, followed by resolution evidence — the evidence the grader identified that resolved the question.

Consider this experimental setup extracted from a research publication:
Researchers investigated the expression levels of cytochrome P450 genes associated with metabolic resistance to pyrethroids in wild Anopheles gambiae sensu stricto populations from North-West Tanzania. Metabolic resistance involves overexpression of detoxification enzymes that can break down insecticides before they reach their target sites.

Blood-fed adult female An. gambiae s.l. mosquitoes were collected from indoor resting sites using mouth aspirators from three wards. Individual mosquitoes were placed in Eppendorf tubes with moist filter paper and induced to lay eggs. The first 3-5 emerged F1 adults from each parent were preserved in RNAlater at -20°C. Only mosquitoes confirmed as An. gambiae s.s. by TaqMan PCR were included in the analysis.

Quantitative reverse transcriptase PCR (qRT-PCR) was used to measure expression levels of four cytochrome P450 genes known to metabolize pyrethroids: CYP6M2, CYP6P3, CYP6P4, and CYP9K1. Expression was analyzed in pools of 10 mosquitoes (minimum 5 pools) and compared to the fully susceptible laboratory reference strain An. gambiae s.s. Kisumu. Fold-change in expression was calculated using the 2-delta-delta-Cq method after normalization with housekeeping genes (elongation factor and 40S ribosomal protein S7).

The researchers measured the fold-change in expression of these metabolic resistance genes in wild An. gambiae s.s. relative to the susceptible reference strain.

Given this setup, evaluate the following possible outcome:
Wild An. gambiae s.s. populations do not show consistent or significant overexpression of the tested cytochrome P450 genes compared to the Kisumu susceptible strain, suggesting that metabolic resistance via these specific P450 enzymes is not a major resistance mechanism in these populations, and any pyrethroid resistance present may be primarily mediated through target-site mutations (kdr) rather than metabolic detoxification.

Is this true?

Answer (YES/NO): NO